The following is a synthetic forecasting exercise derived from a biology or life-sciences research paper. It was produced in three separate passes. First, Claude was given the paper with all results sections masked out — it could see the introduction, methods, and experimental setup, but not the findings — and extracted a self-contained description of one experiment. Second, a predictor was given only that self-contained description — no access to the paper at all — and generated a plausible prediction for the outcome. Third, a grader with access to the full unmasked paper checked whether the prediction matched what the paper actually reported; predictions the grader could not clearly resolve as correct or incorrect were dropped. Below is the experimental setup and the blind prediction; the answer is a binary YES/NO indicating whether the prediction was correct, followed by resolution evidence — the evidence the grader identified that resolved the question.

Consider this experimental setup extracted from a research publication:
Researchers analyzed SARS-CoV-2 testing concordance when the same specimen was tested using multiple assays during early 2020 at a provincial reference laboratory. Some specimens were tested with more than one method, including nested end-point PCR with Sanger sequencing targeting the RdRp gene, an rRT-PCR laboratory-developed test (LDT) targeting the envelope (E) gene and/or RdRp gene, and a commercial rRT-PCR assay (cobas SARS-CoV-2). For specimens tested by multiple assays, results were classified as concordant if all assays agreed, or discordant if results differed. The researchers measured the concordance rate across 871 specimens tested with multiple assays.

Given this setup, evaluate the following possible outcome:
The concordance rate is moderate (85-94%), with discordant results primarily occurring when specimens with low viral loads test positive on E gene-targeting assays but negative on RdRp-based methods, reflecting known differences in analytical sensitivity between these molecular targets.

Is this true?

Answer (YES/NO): NO